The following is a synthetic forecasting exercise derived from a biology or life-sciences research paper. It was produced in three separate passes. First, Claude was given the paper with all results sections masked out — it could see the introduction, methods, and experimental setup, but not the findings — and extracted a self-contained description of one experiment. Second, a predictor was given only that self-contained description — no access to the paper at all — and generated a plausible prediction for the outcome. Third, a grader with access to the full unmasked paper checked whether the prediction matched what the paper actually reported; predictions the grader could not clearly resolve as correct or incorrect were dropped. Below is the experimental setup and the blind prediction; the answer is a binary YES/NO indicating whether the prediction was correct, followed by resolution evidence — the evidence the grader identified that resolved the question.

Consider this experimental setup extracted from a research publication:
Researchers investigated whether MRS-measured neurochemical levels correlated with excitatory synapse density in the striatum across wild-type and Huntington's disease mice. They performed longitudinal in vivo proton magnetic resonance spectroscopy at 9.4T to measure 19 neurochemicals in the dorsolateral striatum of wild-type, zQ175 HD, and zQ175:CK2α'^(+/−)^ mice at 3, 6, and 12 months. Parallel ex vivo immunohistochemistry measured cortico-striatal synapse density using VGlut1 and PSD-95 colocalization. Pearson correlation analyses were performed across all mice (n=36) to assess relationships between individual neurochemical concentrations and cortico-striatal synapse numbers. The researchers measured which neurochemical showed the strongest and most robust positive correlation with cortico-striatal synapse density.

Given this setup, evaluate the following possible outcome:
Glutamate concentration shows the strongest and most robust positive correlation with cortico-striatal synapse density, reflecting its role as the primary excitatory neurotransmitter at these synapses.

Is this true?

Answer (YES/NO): NO